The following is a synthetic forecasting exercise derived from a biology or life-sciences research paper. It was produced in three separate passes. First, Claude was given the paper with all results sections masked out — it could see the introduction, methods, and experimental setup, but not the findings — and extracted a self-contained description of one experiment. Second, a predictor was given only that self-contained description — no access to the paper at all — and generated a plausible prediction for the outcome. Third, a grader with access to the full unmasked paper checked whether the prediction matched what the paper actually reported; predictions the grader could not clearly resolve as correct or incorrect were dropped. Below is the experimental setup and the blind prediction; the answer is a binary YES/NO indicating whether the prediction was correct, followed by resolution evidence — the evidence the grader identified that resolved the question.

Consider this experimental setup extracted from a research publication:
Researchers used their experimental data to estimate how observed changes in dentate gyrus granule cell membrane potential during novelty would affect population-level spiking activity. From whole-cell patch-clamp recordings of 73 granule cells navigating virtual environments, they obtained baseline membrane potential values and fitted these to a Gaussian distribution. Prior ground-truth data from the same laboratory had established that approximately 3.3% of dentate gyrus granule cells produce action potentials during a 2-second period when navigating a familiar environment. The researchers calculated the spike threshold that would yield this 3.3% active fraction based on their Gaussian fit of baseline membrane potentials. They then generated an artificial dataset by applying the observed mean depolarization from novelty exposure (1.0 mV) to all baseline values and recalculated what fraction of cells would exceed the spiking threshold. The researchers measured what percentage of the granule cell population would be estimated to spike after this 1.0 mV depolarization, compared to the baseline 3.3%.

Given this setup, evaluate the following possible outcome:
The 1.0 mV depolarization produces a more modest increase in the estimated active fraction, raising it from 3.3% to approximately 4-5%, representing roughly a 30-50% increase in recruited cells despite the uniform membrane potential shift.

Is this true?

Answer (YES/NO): YES